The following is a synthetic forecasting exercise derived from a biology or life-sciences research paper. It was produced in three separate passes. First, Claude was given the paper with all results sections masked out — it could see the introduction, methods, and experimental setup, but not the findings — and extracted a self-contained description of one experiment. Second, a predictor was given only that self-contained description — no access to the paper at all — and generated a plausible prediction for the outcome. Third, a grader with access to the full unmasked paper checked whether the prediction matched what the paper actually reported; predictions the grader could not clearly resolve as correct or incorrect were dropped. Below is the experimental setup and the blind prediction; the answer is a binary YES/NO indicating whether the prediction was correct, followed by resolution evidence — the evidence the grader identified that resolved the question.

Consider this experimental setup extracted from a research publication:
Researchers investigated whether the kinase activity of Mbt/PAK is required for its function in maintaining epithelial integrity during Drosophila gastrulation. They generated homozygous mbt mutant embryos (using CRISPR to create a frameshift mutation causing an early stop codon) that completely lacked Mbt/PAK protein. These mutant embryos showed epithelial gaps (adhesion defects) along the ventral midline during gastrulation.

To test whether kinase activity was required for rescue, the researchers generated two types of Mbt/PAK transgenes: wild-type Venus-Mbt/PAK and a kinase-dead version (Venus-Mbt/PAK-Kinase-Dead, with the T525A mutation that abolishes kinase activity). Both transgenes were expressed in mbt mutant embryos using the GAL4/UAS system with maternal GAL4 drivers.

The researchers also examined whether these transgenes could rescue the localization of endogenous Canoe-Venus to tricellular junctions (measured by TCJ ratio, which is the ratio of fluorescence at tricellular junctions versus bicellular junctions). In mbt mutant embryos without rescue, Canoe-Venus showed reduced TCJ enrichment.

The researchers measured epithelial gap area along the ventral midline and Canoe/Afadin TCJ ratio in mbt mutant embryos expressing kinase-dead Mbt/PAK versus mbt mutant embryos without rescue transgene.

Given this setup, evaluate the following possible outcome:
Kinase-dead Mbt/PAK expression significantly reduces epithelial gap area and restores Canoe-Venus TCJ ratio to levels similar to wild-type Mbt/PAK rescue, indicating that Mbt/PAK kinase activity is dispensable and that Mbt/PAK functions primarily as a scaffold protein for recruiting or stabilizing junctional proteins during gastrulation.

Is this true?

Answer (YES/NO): YES